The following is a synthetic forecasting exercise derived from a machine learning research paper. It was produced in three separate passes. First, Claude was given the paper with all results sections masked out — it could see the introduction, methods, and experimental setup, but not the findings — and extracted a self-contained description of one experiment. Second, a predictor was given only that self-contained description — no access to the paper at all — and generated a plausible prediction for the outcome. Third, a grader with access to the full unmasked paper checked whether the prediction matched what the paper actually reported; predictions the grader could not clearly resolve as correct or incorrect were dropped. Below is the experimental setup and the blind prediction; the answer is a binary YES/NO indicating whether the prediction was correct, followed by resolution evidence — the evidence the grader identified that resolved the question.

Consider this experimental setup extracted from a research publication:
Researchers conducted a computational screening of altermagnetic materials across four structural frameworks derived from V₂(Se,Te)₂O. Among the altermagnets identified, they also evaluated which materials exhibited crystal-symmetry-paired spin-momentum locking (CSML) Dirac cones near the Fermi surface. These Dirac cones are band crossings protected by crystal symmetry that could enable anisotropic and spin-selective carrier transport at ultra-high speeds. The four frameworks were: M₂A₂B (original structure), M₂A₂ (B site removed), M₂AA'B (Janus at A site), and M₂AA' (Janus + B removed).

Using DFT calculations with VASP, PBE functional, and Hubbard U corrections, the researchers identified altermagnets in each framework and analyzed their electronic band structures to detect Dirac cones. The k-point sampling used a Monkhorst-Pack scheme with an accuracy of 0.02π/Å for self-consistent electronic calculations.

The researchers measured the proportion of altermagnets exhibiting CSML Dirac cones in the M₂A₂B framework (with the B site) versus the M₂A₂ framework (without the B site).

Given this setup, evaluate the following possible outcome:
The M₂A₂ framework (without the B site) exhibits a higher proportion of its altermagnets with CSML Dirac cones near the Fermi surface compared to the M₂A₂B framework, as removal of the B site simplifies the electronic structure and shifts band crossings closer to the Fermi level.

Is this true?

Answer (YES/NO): YES